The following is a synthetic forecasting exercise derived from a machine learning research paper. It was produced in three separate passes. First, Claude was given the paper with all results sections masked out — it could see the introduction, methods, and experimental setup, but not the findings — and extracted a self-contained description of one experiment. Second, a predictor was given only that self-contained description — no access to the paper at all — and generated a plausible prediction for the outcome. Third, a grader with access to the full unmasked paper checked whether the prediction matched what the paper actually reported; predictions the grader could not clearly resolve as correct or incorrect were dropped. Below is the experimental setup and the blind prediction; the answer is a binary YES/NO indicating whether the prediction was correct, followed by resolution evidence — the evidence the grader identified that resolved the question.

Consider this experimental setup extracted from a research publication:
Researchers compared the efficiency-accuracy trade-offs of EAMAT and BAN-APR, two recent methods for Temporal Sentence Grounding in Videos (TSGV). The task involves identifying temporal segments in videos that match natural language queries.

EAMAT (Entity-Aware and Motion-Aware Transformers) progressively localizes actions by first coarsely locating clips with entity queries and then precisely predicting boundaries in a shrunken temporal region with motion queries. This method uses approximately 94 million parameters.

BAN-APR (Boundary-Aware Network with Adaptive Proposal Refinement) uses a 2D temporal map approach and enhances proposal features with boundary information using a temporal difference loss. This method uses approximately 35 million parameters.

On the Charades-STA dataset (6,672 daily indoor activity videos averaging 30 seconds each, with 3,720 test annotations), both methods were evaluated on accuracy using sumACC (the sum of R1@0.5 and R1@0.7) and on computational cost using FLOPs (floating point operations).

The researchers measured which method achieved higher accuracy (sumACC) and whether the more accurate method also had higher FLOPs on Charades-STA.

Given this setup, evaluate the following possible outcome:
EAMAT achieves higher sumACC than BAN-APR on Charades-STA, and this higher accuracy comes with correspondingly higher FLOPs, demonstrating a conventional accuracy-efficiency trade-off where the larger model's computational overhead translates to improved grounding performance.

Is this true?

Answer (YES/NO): NO